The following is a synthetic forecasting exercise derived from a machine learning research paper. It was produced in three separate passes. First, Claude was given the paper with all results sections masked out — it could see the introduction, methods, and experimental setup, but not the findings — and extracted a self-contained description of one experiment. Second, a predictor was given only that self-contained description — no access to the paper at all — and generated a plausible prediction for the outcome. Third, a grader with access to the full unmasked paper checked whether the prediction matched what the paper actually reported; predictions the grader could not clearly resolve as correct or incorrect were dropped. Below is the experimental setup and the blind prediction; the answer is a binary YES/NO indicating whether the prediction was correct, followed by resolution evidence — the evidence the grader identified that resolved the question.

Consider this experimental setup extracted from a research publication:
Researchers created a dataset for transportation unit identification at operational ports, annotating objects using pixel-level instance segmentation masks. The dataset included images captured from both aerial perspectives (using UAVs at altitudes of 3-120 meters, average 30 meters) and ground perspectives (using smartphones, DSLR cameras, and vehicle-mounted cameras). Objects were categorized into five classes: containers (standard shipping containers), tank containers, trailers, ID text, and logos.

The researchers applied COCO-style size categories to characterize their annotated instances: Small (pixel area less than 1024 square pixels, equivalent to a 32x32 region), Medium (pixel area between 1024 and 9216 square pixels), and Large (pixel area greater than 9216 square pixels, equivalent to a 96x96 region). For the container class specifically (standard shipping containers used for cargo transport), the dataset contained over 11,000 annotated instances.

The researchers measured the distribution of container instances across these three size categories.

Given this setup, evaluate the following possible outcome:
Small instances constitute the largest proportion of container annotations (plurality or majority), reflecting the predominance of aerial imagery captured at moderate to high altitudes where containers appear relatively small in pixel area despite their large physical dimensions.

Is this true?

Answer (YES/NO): NO